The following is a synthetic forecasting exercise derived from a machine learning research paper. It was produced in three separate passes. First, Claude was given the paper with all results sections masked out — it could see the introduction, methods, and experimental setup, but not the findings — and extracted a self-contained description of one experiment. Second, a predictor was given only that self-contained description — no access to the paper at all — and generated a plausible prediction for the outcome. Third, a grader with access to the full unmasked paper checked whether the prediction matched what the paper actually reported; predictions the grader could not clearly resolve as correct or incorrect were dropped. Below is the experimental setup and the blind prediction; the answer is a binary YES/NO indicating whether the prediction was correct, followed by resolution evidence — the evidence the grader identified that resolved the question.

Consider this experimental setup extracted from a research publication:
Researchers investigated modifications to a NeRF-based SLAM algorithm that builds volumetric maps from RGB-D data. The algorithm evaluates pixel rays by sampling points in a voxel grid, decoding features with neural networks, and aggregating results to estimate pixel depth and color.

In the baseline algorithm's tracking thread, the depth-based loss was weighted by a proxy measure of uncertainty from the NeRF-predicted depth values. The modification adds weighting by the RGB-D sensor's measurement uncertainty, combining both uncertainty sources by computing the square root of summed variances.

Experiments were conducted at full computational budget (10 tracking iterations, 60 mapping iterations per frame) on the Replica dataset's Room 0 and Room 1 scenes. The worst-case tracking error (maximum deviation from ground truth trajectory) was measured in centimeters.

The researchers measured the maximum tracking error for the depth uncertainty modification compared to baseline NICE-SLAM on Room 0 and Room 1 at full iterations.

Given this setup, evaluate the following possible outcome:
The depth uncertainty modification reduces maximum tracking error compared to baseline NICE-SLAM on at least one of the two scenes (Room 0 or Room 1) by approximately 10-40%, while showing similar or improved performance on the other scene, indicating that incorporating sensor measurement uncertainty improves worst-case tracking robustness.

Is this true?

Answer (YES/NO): NO